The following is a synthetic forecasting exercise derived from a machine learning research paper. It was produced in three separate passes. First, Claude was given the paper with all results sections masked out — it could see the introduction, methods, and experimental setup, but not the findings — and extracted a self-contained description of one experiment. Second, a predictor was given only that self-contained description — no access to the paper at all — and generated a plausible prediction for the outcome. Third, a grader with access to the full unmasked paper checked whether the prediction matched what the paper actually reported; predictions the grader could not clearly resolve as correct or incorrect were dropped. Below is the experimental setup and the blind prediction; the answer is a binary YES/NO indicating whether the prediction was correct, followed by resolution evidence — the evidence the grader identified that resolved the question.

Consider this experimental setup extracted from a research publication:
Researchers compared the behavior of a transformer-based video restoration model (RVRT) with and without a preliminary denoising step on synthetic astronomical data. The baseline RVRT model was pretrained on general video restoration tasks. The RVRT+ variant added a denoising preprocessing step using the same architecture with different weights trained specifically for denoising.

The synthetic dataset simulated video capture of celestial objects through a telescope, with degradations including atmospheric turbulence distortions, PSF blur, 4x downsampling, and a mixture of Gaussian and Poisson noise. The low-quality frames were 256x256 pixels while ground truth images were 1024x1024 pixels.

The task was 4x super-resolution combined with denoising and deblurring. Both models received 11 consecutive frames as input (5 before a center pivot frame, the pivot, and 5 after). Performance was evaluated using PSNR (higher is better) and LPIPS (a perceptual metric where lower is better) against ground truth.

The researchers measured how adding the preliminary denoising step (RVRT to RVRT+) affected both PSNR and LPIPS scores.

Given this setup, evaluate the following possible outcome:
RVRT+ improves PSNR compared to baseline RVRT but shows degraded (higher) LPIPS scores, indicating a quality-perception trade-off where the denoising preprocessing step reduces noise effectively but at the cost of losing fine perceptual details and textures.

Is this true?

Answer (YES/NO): NO